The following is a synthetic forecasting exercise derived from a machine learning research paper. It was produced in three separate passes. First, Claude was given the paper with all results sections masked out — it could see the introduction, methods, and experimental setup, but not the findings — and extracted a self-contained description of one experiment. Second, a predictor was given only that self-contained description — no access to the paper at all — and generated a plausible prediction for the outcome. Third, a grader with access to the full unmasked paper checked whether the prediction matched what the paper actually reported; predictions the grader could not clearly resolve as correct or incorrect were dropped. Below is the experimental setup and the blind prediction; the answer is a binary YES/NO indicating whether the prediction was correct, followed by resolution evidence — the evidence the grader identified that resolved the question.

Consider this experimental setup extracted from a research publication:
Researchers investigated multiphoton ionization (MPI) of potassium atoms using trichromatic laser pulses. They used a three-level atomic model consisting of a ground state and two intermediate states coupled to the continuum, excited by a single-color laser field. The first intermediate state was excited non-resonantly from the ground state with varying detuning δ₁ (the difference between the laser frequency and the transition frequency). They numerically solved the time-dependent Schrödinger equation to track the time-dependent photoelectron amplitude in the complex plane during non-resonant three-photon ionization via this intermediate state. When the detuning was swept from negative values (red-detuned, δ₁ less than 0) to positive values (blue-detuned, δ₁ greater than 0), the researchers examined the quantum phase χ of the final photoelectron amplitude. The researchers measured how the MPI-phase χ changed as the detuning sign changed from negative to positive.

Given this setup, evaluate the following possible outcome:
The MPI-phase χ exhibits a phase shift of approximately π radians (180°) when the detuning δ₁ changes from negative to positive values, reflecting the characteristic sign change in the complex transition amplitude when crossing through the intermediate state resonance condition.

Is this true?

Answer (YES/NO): YES